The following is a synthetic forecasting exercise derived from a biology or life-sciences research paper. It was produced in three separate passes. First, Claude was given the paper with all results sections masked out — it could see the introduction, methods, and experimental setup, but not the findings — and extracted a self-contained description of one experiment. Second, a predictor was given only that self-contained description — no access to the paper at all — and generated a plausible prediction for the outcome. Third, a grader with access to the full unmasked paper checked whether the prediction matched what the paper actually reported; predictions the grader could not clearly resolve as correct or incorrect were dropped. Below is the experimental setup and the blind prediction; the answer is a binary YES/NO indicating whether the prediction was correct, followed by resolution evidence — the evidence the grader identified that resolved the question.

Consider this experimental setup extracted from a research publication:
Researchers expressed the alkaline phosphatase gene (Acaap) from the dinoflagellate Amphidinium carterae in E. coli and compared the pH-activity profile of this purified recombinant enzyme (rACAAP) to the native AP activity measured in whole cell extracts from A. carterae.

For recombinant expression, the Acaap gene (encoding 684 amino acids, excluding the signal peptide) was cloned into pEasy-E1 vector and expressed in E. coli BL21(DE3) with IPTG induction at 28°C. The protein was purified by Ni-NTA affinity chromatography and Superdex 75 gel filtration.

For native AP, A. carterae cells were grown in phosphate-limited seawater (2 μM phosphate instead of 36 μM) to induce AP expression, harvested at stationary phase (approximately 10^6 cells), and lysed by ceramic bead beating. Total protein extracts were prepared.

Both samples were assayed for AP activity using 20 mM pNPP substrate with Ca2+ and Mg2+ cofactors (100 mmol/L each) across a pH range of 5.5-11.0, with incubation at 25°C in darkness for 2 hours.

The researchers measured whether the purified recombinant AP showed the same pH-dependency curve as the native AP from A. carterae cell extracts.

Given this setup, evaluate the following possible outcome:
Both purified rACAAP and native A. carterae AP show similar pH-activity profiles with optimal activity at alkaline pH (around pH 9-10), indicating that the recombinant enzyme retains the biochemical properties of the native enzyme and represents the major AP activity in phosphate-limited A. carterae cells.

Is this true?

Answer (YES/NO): NO